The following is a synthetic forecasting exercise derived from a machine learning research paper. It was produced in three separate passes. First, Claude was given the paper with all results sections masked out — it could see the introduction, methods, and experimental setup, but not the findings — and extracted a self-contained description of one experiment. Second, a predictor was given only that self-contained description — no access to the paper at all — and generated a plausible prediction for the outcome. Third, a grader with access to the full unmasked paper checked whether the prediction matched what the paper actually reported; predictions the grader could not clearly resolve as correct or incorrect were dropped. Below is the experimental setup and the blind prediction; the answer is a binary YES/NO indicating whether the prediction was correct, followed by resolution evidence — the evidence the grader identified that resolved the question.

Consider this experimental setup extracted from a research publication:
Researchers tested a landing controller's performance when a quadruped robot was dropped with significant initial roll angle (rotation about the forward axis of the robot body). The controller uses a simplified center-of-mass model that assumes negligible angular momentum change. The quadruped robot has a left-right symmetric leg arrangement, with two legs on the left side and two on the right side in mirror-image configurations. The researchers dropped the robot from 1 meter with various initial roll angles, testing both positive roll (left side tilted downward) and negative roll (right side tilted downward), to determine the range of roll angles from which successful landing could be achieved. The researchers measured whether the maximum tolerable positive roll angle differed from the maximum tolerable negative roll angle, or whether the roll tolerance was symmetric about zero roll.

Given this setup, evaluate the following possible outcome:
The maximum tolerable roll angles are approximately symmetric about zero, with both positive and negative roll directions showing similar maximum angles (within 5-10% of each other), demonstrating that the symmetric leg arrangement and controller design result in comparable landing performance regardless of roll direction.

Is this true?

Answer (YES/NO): NO